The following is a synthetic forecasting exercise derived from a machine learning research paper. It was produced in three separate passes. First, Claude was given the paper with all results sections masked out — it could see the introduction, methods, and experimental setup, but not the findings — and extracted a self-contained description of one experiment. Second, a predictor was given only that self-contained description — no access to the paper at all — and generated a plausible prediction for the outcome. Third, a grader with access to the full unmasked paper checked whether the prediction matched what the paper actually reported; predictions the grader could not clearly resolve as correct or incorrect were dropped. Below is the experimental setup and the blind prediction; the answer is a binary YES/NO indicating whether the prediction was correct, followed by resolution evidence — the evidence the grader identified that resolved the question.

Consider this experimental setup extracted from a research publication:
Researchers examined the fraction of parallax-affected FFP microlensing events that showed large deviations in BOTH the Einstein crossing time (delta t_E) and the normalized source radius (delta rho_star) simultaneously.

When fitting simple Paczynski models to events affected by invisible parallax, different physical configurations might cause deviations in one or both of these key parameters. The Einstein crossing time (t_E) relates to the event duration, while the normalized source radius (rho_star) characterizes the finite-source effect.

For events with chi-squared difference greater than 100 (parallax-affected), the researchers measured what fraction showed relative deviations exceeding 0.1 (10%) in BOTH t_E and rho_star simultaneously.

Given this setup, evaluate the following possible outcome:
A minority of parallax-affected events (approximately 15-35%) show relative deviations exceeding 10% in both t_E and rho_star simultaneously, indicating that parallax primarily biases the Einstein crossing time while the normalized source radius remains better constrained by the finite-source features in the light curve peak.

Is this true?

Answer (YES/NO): NO